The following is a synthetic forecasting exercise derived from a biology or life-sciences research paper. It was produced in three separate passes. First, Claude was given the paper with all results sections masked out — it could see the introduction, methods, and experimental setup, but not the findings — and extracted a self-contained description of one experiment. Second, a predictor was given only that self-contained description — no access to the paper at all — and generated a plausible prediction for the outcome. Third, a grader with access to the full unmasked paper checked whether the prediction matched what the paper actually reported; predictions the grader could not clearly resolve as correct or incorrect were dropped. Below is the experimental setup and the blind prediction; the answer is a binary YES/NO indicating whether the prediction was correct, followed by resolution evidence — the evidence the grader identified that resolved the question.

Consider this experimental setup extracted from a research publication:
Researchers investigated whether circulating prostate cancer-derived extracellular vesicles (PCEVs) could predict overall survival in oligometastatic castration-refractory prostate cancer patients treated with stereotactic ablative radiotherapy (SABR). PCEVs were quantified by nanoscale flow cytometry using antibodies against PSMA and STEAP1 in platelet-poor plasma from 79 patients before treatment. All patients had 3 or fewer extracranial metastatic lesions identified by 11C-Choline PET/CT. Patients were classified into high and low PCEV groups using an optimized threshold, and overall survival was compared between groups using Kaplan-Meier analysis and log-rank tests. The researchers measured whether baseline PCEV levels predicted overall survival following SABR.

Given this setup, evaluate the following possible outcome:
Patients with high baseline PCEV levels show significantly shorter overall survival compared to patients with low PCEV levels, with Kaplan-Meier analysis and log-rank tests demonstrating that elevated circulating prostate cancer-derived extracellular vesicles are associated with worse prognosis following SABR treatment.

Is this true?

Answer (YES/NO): NO